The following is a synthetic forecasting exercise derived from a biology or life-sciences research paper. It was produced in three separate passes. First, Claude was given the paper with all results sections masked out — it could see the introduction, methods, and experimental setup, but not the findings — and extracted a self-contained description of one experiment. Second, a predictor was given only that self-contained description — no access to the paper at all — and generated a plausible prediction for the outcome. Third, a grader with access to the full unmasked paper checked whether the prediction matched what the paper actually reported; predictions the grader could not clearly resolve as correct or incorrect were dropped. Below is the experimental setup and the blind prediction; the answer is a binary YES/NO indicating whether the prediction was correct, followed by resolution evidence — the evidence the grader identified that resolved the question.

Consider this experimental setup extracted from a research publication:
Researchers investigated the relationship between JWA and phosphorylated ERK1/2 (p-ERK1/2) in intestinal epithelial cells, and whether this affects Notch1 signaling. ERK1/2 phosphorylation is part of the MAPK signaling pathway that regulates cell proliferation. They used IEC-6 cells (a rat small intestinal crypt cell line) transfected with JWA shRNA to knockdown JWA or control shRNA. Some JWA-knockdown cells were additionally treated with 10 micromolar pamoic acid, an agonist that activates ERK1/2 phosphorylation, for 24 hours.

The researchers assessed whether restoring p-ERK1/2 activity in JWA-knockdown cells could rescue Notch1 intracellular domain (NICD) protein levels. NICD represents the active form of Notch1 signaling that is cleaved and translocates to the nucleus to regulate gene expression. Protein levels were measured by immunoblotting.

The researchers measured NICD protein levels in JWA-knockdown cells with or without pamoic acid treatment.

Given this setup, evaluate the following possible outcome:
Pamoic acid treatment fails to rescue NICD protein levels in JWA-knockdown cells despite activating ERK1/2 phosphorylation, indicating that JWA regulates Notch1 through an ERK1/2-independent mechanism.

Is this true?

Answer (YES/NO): NO